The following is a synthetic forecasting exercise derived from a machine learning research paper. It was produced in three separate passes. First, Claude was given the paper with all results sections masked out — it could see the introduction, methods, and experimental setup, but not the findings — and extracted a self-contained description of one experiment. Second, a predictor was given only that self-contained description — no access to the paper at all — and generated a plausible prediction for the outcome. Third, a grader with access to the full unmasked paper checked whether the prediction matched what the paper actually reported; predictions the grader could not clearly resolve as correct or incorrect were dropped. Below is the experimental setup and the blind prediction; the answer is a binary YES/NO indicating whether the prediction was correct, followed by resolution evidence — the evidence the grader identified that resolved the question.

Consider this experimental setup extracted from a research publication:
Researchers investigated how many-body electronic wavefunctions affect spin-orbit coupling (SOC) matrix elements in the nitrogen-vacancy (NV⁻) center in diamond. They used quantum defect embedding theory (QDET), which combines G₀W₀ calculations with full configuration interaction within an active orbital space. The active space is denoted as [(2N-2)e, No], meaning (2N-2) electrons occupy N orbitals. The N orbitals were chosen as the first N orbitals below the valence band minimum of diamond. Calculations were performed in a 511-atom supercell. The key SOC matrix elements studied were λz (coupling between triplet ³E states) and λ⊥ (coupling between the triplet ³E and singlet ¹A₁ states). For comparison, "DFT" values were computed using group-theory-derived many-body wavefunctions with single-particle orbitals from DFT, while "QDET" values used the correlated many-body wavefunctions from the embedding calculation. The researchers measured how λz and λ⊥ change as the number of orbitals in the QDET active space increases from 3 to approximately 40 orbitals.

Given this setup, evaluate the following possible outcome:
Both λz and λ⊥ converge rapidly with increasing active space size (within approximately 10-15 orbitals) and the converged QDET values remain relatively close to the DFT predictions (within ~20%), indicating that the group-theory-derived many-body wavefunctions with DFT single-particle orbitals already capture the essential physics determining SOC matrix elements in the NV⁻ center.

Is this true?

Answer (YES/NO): NO